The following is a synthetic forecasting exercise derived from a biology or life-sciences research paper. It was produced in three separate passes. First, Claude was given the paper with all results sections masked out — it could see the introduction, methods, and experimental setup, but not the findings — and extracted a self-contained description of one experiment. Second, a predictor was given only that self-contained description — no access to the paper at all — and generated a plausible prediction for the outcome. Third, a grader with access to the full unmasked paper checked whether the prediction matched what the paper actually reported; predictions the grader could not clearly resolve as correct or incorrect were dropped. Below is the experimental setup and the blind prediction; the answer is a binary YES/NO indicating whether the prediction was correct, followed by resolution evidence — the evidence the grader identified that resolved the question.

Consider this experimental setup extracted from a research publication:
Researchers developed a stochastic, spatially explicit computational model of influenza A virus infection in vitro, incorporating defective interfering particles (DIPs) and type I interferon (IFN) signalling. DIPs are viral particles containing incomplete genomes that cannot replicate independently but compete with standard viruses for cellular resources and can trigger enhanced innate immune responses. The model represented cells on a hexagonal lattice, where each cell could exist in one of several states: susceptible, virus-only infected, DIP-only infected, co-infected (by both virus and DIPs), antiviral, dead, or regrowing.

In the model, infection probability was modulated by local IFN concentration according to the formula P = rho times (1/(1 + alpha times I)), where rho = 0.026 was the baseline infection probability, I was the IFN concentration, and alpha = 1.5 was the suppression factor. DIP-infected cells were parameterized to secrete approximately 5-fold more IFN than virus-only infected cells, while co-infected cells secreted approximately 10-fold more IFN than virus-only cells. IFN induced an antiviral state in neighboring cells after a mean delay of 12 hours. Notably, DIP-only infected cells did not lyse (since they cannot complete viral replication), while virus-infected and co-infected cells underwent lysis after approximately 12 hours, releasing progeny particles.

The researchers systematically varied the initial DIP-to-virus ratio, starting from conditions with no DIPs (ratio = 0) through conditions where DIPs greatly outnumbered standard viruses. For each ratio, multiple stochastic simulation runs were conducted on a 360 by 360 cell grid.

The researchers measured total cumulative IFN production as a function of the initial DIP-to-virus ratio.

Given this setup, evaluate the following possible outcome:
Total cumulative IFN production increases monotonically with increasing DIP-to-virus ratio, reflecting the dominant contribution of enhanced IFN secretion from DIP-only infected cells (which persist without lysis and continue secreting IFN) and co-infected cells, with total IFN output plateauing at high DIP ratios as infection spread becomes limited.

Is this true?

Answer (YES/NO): NO